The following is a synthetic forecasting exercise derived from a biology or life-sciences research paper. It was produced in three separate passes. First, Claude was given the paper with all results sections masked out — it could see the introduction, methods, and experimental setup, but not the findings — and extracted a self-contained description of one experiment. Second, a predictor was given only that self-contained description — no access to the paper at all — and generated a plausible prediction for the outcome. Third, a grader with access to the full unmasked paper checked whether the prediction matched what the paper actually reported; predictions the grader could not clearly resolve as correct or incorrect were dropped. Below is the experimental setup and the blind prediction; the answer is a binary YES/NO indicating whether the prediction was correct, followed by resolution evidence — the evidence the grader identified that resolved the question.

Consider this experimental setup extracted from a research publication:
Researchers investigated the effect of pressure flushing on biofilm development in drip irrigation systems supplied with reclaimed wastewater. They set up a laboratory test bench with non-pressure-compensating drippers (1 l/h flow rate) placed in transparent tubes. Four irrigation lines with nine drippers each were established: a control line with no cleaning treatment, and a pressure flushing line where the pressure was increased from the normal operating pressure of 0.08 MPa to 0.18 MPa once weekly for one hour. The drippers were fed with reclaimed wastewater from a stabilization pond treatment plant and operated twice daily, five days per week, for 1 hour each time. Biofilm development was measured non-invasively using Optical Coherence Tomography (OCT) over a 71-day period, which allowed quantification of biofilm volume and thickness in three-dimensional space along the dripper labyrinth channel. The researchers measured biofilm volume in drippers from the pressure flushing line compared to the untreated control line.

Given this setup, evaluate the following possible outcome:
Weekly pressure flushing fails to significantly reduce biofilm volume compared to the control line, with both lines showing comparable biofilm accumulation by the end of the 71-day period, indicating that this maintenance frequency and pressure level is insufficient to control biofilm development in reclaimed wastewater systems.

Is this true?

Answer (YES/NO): YES